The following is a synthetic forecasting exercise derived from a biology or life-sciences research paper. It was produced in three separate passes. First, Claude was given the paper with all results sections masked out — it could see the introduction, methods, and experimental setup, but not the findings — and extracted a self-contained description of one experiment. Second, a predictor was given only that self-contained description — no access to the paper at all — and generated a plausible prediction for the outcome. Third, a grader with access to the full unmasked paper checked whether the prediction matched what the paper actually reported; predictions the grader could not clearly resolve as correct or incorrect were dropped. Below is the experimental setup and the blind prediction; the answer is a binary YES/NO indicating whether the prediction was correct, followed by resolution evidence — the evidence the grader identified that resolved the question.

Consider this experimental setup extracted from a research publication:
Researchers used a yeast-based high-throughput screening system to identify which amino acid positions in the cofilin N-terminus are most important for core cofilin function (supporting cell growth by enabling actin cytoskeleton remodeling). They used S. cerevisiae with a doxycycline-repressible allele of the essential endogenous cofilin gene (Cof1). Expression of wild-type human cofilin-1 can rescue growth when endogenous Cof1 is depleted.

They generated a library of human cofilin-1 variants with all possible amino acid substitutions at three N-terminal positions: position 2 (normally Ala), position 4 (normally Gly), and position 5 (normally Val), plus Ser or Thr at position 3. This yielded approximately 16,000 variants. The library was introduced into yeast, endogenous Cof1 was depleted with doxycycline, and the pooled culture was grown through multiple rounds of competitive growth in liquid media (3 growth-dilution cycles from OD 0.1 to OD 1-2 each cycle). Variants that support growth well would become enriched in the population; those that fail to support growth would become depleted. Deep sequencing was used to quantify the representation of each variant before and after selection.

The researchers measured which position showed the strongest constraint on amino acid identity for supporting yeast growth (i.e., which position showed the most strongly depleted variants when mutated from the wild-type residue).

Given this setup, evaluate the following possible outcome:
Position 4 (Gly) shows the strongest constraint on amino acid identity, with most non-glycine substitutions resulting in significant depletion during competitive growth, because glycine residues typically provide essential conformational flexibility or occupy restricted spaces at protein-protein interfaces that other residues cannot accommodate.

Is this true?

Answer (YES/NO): NO